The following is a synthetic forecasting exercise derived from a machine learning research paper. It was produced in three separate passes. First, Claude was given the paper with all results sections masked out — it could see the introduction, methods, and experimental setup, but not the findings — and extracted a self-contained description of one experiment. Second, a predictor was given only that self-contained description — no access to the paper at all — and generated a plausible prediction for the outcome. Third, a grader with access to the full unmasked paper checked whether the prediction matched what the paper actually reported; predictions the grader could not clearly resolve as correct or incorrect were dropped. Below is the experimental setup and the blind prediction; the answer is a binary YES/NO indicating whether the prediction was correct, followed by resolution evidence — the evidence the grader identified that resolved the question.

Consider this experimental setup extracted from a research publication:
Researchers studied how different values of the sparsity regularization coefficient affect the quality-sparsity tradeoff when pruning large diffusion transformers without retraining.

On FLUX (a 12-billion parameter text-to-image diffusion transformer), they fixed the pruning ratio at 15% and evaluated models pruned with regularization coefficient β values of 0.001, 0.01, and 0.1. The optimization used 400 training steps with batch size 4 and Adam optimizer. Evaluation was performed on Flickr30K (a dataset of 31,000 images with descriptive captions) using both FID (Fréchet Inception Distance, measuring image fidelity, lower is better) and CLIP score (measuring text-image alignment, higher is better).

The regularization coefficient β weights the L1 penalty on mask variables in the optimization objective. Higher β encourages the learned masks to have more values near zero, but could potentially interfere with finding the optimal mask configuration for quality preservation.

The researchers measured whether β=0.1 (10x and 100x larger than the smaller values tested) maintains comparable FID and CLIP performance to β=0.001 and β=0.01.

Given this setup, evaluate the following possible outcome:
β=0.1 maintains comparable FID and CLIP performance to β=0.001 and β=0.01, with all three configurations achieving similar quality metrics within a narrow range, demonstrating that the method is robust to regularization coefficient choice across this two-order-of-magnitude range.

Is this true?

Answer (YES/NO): NO